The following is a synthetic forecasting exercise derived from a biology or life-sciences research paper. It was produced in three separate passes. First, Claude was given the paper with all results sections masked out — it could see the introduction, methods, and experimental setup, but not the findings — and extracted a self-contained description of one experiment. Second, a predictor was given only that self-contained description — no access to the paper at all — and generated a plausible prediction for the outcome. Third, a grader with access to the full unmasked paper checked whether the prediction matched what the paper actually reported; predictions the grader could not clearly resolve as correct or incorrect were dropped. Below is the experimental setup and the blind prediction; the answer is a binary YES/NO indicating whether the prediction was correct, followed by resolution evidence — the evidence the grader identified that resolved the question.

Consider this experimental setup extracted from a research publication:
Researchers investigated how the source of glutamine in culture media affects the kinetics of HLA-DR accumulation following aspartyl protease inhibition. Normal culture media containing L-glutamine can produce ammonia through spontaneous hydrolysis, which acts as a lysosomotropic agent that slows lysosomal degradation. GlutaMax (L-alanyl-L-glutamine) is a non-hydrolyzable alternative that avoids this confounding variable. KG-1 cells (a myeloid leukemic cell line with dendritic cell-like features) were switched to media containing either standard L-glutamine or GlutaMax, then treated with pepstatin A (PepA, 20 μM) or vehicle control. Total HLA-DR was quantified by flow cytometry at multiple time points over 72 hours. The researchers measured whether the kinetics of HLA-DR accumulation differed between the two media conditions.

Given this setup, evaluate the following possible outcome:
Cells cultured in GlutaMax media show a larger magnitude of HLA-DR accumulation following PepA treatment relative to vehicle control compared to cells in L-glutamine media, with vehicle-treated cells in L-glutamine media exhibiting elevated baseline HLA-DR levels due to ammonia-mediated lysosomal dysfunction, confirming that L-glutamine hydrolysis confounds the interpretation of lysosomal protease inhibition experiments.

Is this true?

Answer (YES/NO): NO